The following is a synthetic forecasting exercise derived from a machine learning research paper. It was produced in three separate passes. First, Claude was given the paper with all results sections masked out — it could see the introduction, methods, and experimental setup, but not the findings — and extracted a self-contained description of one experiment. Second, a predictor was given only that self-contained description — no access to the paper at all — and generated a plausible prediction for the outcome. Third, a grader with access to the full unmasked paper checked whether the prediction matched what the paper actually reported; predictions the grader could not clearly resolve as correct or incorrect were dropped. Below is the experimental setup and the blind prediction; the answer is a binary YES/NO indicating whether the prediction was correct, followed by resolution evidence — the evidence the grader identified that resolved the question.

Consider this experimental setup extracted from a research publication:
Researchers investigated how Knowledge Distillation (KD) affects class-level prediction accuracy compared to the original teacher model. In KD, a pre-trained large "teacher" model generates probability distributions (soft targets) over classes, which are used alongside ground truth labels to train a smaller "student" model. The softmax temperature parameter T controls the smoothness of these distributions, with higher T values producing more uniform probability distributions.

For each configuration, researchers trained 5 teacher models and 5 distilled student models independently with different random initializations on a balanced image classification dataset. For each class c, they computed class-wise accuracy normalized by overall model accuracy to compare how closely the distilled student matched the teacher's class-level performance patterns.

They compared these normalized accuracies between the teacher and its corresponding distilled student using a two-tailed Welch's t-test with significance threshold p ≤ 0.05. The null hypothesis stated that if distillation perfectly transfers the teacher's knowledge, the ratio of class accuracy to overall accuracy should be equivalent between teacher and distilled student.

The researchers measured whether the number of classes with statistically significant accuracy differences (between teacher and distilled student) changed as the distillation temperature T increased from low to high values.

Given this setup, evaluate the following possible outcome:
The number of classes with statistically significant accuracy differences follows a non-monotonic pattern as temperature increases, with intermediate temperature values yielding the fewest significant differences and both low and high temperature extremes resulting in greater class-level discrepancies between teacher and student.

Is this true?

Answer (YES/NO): NO